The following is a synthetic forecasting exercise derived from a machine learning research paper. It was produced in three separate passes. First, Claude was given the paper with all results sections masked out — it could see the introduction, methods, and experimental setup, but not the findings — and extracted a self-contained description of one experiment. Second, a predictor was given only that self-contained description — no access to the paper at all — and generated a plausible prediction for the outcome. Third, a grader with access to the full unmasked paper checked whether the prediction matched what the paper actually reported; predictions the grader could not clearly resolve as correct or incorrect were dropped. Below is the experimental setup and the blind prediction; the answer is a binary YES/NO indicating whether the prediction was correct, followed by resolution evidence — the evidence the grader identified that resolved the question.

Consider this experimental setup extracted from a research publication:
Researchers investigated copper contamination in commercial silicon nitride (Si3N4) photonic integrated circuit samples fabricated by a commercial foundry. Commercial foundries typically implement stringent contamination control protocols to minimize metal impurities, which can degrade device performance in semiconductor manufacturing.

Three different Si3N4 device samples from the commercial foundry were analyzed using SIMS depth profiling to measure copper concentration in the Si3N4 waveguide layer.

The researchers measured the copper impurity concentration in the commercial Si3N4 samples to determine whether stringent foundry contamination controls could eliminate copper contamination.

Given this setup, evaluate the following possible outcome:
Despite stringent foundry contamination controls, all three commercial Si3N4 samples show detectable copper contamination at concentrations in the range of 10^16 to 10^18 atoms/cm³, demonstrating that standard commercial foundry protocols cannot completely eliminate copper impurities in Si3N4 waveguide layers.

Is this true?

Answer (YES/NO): NO